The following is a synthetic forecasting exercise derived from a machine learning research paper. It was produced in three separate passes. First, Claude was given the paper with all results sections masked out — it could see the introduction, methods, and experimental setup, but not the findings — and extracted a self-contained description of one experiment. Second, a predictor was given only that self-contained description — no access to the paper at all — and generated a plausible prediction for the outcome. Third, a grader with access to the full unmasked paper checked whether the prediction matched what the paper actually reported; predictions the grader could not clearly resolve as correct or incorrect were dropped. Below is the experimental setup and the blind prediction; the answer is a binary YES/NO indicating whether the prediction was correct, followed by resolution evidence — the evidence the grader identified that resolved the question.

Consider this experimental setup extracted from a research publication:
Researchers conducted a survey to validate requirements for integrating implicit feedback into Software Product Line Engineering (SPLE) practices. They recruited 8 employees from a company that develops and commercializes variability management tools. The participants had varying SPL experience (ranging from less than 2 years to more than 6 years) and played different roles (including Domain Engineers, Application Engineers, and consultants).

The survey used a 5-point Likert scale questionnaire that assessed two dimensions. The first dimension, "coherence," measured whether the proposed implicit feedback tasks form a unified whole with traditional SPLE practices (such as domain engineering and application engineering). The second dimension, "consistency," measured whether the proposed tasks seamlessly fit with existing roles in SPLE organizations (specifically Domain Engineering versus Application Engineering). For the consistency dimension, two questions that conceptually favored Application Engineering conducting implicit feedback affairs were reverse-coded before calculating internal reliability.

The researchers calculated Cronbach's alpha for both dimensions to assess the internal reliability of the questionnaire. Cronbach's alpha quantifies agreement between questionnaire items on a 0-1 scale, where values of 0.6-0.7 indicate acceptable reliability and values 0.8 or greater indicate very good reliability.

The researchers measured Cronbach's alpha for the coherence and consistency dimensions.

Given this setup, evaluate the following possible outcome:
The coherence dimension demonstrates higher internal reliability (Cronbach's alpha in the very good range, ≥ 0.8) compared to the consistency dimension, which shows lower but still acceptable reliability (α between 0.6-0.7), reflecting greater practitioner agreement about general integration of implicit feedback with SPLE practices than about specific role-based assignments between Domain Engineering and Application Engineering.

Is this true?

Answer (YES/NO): NO